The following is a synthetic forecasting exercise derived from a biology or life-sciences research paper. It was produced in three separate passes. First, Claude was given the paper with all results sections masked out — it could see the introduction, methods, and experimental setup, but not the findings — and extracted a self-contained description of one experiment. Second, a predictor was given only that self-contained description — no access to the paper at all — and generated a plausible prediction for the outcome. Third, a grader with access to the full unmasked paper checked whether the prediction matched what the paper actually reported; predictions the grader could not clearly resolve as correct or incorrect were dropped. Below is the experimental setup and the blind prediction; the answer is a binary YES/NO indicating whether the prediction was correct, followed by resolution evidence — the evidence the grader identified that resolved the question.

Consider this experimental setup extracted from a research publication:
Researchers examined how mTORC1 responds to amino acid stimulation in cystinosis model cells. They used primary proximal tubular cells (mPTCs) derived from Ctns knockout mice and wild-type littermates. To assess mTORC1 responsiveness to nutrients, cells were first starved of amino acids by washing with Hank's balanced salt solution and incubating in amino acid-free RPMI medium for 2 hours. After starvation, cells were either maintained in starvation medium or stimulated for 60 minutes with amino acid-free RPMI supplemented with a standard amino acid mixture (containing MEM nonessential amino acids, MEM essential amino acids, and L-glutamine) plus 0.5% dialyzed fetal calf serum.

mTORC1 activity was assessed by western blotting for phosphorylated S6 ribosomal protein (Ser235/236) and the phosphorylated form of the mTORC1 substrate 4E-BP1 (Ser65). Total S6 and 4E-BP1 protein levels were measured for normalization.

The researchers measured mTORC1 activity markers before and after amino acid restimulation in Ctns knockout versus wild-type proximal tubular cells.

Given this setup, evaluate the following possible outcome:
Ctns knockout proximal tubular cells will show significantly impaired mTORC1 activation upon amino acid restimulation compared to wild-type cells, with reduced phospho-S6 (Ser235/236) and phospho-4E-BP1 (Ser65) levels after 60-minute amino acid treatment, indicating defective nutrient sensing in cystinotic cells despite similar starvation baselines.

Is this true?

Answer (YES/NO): NO